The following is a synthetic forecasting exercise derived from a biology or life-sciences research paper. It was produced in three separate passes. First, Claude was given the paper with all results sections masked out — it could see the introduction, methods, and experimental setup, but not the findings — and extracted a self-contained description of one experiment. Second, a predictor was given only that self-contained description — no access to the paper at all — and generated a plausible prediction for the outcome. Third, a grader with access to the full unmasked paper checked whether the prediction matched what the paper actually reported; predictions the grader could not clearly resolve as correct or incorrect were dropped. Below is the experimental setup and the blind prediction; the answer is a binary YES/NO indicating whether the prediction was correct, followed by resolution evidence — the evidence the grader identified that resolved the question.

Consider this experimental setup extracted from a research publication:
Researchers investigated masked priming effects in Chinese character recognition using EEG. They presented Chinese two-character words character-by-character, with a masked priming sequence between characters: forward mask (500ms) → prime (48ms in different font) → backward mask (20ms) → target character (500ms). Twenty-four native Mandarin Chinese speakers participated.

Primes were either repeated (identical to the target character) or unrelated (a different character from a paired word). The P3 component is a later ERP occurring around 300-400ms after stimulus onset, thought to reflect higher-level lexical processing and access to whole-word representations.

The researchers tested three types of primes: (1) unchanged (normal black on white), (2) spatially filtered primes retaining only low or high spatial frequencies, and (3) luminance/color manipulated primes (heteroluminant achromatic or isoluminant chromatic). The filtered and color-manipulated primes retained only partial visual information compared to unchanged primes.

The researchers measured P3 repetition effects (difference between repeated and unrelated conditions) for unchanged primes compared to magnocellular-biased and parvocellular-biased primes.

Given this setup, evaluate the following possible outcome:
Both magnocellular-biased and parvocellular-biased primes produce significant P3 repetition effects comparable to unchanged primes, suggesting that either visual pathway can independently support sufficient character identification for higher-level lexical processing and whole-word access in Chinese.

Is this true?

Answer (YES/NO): NO